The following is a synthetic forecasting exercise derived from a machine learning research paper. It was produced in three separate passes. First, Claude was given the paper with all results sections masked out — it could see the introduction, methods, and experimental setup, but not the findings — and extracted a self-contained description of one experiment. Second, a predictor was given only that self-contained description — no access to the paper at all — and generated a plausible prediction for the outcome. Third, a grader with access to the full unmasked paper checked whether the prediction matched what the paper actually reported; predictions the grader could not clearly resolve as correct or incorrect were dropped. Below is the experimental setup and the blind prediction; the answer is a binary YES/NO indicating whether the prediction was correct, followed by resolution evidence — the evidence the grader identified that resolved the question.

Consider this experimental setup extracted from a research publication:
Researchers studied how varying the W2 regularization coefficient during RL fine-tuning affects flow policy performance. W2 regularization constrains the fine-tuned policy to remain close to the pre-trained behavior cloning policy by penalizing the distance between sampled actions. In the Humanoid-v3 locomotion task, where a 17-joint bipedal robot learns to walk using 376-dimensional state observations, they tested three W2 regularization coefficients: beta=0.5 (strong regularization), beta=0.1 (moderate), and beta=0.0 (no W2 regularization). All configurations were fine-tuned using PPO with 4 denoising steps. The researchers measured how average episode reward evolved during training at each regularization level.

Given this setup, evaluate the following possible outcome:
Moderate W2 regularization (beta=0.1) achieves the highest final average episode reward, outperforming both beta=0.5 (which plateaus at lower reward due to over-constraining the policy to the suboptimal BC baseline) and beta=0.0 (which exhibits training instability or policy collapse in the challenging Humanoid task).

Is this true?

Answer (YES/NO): NO